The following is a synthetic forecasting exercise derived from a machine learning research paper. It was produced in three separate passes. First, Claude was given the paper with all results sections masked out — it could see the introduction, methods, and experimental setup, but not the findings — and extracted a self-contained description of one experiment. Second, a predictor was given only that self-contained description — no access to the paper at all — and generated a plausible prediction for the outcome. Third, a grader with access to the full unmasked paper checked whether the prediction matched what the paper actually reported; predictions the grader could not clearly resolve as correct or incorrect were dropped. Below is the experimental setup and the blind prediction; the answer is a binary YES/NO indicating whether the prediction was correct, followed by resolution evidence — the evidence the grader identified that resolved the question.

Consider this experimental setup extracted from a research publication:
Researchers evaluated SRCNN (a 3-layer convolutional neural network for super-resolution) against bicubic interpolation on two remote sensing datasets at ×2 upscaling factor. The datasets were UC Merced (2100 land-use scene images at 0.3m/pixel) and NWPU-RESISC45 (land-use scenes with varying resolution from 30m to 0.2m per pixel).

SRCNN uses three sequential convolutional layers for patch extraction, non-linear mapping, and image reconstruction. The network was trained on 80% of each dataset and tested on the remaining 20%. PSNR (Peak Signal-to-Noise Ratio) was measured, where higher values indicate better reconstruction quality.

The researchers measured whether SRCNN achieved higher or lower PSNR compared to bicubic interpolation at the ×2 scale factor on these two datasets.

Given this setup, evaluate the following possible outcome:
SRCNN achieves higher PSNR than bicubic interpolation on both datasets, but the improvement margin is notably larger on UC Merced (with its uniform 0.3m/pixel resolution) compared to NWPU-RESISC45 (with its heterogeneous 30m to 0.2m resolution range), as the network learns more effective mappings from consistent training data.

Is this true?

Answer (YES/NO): NO